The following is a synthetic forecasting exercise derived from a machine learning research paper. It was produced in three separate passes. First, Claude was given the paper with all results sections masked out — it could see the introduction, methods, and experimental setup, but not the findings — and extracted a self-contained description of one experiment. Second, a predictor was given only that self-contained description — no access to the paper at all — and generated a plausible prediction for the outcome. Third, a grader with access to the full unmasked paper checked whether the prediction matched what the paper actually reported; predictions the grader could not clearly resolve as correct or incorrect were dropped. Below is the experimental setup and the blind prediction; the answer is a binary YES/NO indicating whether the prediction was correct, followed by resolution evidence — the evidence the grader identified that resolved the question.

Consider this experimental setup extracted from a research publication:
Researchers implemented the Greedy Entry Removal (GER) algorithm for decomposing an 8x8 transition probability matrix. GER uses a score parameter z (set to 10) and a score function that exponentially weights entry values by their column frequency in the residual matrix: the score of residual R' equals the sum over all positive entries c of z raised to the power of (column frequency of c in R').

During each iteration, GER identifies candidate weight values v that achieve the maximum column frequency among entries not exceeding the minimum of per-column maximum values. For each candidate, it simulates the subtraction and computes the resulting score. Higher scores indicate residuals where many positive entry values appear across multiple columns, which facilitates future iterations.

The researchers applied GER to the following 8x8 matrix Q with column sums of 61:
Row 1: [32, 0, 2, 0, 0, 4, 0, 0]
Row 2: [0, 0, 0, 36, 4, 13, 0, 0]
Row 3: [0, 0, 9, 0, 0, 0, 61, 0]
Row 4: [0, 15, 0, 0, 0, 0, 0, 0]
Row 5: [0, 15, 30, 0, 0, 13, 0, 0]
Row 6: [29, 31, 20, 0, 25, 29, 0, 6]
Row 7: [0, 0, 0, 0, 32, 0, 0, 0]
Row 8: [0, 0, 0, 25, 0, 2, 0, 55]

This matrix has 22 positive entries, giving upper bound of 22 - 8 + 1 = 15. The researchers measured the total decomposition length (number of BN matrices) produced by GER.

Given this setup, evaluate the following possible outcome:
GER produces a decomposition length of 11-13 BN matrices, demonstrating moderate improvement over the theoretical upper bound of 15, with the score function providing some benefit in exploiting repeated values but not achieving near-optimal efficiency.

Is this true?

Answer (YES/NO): NO